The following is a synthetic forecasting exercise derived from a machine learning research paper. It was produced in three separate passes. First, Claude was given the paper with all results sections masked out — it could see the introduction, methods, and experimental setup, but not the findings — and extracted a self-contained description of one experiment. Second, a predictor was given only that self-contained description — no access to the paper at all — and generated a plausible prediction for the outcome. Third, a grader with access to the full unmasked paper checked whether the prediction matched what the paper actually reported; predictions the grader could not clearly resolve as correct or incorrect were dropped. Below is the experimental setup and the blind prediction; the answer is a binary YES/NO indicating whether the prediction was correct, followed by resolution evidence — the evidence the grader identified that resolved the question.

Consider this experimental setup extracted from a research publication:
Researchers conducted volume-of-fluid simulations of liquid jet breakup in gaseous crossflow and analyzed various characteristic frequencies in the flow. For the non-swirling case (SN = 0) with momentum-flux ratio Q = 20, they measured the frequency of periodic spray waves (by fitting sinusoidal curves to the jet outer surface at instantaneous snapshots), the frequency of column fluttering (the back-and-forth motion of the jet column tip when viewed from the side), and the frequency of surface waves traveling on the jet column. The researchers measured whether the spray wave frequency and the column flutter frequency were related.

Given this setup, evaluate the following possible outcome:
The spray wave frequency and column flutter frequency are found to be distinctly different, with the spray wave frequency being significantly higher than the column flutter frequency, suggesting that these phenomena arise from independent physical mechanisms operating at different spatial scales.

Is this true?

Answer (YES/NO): NO